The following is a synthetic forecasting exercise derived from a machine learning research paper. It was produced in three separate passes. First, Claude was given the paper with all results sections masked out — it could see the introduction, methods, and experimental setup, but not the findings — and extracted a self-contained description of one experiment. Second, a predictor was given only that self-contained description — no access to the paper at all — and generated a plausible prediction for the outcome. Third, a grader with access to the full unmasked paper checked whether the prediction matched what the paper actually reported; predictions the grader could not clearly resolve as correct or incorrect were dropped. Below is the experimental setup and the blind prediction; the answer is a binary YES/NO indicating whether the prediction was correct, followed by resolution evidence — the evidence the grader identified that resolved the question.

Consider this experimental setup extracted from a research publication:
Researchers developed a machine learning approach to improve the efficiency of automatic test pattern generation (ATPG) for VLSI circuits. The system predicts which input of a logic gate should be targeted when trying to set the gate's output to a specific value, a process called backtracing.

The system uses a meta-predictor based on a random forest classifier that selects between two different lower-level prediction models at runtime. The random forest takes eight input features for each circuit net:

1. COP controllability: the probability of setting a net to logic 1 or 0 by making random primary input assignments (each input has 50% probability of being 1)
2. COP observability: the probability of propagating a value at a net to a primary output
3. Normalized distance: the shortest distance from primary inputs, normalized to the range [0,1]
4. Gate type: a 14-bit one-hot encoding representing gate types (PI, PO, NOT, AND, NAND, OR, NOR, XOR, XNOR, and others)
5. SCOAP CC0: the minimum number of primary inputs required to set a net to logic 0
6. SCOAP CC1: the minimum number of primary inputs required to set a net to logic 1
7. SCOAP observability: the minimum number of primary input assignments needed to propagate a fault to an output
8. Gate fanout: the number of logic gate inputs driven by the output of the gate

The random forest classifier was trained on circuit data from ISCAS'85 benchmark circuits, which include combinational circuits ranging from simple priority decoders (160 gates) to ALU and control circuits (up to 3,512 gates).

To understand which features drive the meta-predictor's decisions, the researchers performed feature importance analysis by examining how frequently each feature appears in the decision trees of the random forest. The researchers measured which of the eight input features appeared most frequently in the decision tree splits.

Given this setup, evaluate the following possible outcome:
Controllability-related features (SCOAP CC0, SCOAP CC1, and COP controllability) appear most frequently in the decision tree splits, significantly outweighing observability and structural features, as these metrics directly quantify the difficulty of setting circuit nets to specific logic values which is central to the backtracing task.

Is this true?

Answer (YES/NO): NO